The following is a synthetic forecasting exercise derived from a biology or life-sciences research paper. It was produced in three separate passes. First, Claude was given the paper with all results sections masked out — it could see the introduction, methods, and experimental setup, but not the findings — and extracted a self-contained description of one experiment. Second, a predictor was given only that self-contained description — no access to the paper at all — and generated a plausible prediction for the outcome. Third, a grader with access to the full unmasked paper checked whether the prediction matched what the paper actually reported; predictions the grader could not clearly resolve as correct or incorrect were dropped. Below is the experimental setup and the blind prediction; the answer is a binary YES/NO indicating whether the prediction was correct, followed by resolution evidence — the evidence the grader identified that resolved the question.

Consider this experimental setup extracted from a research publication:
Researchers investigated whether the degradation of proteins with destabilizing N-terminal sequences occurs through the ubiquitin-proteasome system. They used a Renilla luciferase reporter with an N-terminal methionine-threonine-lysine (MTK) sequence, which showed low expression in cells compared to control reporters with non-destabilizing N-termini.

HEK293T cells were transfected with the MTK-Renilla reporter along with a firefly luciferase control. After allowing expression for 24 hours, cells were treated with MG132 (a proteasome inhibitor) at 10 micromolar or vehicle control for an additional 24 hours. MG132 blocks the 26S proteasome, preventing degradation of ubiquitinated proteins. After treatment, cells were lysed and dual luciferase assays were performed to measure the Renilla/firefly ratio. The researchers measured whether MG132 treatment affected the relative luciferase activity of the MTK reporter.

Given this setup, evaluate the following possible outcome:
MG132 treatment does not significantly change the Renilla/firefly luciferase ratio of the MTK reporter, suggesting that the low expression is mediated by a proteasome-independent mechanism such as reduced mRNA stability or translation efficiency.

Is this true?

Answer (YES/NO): NO